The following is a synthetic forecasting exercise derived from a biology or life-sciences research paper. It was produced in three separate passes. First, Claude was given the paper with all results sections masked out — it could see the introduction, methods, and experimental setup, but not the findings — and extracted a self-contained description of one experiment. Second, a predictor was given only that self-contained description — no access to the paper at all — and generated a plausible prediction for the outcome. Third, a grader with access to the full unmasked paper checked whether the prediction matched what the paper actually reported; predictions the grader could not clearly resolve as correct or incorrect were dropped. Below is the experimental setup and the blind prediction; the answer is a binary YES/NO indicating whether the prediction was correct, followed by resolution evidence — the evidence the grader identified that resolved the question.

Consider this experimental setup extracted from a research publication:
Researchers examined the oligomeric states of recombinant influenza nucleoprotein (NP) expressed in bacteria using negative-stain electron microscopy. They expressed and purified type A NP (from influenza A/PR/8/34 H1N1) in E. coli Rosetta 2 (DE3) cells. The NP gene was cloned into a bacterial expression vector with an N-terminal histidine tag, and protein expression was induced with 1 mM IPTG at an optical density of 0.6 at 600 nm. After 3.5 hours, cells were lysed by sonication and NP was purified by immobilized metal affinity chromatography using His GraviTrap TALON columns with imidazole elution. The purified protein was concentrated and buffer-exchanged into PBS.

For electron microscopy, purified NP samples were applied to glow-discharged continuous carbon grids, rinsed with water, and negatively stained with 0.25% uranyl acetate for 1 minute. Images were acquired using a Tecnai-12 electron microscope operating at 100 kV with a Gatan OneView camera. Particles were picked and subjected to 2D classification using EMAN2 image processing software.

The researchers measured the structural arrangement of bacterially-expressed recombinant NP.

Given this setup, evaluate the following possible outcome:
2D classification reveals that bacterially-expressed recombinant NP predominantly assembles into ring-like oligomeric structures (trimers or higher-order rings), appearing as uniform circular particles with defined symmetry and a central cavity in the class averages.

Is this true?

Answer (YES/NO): NO